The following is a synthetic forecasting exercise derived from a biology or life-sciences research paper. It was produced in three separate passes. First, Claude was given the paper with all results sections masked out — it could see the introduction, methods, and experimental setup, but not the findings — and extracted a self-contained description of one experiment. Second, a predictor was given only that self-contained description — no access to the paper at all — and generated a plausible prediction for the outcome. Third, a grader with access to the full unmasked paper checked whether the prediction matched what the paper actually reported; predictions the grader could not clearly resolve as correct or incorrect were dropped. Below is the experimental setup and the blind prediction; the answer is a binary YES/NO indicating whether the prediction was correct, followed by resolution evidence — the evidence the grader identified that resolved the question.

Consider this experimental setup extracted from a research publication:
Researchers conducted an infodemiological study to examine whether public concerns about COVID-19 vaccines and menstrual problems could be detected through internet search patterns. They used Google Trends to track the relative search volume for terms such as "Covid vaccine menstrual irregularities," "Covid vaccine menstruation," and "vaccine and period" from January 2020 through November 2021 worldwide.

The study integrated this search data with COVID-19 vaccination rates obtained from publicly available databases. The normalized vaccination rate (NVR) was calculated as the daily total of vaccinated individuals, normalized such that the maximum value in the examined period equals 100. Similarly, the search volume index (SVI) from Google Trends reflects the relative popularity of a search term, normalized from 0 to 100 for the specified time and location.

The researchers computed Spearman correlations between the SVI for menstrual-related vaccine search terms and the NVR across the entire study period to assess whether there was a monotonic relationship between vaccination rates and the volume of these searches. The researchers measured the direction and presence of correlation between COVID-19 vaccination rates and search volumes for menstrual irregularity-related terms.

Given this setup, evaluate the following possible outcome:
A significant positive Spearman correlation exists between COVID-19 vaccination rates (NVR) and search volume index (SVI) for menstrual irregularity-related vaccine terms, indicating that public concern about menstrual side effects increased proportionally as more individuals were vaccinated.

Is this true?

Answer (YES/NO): YES